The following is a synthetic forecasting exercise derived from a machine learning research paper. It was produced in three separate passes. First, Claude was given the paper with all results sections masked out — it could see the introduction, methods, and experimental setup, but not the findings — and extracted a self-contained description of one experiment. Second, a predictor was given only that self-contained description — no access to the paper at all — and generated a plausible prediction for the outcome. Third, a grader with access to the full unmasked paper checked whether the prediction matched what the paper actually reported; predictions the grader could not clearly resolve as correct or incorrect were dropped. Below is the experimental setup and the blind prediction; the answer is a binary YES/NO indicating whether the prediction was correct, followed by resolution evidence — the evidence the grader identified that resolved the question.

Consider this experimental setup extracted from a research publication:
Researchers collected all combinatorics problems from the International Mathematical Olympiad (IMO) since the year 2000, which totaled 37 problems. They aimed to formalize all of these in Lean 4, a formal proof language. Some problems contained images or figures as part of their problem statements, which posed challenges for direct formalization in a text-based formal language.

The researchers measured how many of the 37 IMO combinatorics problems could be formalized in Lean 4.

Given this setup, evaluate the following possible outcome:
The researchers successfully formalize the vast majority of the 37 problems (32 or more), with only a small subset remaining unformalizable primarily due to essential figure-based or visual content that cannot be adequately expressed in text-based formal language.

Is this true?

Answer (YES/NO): YES